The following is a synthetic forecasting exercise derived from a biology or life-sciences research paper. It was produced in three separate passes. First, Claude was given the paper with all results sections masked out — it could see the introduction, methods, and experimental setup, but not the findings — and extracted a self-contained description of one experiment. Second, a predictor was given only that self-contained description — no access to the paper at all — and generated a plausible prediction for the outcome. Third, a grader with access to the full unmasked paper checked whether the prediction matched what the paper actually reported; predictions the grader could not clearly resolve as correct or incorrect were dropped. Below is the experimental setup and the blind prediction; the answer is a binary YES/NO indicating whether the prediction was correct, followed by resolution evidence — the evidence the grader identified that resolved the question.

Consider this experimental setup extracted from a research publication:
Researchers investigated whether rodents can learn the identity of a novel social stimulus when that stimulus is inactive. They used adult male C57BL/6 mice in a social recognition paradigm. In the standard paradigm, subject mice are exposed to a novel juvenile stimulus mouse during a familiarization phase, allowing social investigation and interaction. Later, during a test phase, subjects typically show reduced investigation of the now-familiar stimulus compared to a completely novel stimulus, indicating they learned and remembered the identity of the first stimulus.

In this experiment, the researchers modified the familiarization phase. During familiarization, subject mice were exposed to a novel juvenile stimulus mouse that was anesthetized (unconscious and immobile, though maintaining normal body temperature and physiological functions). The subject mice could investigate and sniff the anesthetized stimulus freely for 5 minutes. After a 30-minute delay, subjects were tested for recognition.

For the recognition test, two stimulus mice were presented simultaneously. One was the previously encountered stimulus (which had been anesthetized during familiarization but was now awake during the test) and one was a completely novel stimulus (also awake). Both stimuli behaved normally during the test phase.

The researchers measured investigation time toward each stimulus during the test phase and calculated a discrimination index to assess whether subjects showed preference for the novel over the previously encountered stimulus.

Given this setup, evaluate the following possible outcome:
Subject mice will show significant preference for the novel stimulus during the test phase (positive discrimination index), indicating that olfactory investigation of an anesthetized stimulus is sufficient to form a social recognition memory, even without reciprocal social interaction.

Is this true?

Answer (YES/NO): NO